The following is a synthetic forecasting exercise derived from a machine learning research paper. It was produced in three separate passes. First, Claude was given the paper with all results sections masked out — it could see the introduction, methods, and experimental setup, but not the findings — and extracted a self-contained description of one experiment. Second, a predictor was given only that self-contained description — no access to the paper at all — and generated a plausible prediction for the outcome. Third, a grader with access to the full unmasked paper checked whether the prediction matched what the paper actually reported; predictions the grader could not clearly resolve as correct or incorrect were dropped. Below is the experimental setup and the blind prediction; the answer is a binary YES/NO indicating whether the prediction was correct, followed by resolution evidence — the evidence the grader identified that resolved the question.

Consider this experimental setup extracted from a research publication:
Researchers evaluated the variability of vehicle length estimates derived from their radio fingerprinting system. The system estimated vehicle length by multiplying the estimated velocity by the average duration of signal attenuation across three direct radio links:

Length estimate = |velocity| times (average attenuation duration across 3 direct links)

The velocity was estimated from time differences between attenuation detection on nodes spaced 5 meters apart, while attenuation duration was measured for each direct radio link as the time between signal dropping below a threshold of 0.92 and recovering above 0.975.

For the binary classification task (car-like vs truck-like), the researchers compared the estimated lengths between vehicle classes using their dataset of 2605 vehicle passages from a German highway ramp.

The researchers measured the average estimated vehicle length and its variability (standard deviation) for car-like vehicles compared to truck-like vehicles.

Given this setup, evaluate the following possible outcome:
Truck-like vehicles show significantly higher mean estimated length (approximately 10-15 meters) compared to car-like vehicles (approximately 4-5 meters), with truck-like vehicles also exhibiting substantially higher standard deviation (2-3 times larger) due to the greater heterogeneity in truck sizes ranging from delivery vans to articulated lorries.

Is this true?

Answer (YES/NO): NO